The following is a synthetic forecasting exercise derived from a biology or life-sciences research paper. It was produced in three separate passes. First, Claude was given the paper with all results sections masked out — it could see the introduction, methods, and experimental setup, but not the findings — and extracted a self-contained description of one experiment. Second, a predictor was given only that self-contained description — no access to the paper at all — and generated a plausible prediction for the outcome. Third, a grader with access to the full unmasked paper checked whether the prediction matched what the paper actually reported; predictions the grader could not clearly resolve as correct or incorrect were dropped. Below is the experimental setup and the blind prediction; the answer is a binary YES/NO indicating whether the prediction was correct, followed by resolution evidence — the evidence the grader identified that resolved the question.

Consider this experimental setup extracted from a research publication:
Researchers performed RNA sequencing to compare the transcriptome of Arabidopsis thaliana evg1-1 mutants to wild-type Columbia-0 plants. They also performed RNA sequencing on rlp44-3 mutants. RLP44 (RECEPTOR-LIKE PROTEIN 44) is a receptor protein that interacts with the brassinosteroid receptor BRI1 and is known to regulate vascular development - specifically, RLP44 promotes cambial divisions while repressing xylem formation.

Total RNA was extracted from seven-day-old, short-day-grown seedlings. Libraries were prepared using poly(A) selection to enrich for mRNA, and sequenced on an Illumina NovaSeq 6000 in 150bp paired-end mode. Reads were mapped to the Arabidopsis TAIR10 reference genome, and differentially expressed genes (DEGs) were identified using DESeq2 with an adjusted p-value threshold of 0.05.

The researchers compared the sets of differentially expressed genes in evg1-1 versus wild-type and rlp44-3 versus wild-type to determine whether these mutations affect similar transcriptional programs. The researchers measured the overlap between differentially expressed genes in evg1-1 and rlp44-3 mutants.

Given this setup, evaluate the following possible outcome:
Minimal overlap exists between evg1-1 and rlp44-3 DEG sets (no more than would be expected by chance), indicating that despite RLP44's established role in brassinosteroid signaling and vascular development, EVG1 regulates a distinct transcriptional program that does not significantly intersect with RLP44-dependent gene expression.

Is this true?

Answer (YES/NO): NO